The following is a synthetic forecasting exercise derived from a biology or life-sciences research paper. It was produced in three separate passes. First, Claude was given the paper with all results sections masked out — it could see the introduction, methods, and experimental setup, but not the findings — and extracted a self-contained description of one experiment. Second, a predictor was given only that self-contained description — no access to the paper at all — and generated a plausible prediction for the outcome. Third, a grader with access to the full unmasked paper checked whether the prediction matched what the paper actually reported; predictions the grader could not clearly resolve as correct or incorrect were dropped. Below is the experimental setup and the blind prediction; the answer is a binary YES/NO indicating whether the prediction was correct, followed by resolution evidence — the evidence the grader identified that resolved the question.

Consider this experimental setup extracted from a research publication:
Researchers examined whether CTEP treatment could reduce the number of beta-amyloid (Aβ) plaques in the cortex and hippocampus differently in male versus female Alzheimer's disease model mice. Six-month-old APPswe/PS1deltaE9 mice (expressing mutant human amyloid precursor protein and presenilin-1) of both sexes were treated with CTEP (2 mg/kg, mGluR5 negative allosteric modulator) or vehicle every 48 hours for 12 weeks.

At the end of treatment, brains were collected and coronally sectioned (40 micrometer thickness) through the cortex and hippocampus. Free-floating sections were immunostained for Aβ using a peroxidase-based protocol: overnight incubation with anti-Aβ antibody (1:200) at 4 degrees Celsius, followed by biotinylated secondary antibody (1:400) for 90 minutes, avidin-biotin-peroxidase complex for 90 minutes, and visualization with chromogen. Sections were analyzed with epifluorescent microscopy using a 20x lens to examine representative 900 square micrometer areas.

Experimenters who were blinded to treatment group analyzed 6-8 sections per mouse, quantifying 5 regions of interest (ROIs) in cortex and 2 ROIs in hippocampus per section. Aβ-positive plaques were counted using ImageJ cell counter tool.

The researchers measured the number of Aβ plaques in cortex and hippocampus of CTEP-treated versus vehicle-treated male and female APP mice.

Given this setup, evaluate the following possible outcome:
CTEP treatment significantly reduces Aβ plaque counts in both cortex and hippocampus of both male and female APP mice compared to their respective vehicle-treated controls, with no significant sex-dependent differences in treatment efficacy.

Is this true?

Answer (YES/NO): NO